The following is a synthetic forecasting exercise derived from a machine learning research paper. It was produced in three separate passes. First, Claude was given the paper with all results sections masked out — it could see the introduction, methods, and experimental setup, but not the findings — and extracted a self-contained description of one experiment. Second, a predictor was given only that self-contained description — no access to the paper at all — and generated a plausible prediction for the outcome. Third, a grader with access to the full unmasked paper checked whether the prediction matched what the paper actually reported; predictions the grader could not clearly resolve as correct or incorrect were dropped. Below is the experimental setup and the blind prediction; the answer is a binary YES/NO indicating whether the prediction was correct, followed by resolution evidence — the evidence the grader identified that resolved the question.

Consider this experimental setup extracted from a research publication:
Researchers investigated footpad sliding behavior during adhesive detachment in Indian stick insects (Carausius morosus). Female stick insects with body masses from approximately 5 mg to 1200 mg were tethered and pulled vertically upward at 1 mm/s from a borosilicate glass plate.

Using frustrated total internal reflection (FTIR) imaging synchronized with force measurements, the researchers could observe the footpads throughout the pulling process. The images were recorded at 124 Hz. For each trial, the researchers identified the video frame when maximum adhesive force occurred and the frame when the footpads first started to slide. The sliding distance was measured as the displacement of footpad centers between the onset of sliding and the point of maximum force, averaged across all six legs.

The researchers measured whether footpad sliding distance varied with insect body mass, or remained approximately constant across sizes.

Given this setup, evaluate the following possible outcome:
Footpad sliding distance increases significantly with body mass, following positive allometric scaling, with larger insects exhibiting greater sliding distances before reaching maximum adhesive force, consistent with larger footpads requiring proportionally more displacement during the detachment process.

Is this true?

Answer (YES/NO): YES